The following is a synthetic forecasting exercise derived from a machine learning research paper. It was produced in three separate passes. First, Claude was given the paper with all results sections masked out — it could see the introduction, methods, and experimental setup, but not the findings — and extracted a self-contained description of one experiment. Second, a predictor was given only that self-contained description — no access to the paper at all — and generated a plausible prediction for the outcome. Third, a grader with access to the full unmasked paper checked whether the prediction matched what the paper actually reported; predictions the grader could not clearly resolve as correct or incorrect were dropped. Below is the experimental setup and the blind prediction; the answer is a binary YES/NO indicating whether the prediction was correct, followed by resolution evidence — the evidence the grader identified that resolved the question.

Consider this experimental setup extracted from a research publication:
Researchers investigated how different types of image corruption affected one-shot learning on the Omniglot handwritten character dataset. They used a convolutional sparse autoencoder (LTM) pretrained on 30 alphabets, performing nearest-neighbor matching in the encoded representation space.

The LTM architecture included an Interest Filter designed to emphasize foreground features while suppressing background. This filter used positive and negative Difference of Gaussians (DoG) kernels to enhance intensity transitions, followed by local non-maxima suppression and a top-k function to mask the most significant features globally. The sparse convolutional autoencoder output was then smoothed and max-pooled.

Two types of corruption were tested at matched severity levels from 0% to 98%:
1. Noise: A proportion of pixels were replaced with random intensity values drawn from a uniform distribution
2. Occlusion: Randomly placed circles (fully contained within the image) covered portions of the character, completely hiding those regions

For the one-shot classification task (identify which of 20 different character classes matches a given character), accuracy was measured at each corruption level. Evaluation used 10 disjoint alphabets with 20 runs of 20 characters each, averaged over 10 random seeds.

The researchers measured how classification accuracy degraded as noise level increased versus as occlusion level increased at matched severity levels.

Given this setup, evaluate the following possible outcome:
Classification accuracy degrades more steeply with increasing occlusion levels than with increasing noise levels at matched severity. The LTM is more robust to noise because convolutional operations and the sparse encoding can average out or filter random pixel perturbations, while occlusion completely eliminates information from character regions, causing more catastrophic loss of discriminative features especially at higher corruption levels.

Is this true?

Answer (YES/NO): YES